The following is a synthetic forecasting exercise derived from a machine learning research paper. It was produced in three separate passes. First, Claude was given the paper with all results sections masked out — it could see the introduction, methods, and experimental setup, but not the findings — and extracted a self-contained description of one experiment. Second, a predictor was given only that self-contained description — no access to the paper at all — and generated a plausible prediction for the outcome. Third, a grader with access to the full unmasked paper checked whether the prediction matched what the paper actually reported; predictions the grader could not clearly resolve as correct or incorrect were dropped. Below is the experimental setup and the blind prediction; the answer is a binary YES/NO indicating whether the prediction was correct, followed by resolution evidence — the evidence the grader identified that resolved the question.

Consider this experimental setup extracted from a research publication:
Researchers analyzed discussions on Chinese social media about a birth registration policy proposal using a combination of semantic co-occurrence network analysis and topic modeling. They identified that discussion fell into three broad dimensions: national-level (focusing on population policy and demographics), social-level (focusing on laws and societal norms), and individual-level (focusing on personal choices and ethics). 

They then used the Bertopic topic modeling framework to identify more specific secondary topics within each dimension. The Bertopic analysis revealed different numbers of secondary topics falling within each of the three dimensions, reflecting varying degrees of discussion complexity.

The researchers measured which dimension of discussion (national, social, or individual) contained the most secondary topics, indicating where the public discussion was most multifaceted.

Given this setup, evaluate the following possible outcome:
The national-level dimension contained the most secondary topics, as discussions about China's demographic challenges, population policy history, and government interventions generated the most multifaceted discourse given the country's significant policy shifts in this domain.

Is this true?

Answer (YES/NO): NO